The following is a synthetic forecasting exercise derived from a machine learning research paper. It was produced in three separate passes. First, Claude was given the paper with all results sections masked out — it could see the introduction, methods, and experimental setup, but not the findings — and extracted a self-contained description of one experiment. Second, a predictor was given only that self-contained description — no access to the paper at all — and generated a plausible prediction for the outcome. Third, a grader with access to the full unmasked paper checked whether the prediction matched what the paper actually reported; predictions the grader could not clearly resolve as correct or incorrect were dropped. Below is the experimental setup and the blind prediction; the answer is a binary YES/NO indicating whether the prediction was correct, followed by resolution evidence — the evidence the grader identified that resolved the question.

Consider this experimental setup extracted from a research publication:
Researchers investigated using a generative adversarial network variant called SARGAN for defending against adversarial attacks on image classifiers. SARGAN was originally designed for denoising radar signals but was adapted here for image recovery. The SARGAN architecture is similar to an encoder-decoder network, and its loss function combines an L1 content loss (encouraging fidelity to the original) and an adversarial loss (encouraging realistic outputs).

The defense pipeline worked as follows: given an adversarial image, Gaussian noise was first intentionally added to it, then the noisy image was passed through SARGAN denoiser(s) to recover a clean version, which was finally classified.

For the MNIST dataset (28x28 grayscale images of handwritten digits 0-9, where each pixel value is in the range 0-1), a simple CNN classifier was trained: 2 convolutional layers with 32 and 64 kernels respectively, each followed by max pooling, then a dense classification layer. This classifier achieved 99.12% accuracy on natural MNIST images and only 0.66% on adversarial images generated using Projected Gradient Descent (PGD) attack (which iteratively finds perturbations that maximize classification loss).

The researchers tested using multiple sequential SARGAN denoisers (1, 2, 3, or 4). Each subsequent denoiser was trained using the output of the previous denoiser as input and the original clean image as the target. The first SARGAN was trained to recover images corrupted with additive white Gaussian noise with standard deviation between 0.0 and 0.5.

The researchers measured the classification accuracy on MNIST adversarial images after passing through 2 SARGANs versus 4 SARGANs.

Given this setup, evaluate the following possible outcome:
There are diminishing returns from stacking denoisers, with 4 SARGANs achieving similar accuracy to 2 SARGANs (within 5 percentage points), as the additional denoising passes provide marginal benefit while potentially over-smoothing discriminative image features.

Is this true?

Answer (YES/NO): YES